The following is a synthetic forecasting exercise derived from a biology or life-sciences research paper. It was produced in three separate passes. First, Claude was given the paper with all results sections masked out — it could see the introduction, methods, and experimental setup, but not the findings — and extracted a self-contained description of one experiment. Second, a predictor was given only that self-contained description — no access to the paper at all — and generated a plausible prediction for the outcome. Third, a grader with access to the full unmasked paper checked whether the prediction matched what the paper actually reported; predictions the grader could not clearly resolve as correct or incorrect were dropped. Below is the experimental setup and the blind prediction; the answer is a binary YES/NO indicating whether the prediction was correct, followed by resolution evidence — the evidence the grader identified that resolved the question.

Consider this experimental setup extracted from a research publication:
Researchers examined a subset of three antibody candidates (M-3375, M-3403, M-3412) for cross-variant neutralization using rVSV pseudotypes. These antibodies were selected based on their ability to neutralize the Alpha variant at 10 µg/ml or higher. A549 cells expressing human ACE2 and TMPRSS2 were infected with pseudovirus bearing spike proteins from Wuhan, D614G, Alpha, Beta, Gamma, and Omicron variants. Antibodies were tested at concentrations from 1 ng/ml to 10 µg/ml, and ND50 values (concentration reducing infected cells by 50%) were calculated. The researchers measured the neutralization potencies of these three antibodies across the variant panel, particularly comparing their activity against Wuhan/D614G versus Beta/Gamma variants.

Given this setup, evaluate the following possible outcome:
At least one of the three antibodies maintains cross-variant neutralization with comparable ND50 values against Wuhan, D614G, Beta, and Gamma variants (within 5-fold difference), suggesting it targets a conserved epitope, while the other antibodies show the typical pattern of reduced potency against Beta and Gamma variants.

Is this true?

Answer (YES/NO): NO